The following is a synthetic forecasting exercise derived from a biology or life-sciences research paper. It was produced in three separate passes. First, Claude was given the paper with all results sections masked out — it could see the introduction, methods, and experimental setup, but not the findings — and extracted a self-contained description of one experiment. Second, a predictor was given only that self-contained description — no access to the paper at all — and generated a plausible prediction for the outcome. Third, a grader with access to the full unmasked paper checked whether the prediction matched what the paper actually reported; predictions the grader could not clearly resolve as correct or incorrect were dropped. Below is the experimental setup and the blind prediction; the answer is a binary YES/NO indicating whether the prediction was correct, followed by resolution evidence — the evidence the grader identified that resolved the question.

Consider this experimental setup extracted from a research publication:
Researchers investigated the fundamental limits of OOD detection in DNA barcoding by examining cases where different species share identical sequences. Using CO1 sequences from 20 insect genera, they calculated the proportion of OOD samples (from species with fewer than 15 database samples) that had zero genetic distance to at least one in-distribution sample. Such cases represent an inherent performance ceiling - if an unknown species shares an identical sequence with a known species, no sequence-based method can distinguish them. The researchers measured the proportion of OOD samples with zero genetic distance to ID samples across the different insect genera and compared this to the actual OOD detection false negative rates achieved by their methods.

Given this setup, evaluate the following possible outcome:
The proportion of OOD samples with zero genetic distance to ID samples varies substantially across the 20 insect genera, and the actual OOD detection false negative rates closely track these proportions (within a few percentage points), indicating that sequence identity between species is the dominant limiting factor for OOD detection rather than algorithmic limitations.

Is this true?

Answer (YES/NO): NO